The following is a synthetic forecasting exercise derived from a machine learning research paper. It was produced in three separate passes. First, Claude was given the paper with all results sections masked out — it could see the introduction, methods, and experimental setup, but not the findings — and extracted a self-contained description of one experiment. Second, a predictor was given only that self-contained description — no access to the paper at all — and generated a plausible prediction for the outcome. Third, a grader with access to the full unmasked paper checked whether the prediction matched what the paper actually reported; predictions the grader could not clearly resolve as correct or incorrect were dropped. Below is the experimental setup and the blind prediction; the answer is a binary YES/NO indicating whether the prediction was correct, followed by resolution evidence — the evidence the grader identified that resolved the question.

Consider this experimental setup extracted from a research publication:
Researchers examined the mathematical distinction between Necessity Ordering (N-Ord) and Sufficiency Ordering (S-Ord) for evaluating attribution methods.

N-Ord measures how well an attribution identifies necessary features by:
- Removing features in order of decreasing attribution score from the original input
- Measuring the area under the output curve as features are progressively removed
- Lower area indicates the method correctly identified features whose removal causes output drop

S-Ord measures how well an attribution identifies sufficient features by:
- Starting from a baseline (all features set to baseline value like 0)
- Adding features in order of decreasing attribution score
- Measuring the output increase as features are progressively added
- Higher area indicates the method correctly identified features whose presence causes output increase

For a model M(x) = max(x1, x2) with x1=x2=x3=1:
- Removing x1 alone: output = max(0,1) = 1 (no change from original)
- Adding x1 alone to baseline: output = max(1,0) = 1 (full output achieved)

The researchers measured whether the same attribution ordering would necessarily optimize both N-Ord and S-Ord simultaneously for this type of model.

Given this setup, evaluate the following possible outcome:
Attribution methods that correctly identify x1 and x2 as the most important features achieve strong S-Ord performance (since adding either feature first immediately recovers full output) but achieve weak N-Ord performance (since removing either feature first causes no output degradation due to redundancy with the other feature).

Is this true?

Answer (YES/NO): YES